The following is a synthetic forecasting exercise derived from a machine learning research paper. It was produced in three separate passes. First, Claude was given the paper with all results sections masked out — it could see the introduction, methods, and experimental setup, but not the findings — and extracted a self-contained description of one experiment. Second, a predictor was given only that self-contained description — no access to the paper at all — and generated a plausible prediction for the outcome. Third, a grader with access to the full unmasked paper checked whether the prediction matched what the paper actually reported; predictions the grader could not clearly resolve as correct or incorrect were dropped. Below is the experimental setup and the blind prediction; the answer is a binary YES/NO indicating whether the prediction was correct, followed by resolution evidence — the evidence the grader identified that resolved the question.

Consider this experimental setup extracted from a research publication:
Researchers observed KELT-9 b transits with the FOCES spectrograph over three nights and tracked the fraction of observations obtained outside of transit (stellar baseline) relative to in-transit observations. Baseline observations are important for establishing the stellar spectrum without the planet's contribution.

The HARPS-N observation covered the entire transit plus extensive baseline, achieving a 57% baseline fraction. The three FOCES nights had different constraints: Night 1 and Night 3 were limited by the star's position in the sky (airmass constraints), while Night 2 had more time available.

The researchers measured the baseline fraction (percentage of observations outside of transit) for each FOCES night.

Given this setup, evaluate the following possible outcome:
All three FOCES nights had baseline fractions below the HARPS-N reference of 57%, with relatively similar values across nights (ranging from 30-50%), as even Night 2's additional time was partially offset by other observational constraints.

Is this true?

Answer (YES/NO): NO